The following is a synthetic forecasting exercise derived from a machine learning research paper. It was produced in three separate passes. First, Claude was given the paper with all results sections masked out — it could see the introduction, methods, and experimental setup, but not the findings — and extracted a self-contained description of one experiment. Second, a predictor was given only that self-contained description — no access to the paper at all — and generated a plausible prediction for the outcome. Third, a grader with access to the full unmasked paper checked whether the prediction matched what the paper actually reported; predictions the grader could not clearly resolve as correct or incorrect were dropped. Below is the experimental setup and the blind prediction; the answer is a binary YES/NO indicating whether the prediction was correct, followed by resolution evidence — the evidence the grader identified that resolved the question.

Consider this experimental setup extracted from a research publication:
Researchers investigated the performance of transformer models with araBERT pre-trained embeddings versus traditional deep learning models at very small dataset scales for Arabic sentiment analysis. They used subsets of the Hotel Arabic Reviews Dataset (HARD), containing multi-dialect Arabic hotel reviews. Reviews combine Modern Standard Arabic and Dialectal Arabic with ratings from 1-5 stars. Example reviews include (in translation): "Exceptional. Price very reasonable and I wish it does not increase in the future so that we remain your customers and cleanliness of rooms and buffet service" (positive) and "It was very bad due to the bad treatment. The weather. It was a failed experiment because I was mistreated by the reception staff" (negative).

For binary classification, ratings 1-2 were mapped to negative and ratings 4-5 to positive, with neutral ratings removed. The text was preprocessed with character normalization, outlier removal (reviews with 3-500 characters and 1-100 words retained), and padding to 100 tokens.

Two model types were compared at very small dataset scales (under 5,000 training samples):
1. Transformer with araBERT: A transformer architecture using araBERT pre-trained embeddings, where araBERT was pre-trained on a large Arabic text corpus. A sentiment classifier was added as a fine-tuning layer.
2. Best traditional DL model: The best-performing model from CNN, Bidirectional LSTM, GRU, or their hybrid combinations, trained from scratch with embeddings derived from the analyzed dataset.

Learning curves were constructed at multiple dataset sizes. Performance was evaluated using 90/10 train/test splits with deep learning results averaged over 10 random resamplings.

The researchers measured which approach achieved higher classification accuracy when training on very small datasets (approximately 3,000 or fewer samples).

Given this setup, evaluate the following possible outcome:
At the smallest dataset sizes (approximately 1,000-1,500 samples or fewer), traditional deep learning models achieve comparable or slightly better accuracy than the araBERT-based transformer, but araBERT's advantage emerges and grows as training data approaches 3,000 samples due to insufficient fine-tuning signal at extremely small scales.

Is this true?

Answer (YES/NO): YES